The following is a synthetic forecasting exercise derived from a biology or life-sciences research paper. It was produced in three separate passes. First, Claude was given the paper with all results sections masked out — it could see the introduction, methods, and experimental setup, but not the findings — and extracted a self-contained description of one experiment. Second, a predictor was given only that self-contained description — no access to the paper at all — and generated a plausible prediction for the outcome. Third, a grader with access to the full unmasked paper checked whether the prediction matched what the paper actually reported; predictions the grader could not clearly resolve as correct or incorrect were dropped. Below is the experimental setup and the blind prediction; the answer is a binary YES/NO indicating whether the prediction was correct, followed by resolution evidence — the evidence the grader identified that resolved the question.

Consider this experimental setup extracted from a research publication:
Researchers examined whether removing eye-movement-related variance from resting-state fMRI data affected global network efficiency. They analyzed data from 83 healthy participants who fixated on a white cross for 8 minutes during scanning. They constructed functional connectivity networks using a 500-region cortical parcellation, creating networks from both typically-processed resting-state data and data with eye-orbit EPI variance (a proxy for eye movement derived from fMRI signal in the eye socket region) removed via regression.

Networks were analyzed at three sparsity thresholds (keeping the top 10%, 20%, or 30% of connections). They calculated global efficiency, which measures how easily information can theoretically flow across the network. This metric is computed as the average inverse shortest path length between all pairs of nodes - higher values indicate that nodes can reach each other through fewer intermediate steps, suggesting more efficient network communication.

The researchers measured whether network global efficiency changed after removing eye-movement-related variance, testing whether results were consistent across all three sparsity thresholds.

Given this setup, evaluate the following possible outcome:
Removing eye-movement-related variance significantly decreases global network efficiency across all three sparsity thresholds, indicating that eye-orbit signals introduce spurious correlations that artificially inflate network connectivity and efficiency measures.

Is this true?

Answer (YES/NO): NO